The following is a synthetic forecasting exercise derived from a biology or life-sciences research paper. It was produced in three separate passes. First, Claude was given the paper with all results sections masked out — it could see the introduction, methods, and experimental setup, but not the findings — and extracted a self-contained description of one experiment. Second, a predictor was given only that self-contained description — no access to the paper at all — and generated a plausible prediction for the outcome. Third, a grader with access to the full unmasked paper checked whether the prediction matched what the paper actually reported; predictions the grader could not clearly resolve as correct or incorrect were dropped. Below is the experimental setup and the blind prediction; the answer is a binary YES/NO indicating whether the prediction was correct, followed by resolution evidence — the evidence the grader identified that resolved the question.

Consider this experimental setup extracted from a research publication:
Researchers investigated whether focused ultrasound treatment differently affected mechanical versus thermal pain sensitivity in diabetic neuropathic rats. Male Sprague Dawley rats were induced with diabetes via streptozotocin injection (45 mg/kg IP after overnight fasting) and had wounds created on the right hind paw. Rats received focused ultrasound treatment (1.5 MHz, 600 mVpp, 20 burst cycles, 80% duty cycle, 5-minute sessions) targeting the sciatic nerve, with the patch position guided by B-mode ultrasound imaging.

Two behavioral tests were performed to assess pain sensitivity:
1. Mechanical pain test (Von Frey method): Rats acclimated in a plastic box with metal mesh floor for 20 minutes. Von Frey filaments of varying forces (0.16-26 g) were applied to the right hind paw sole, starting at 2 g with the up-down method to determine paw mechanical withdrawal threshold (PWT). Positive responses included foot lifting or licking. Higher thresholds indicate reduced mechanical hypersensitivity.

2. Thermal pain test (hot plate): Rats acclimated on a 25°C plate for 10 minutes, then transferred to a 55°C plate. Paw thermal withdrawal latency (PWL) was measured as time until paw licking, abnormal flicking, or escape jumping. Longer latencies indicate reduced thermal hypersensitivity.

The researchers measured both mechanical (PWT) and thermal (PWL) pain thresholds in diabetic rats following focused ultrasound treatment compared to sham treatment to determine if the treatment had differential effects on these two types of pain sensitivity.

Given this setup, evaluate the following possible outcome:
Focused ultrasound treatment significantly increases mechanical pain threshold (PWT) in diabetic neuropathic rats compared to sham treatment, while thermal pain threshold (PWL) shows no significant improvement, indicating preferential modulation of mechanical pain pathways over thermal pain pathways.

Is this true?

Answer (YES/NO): NO